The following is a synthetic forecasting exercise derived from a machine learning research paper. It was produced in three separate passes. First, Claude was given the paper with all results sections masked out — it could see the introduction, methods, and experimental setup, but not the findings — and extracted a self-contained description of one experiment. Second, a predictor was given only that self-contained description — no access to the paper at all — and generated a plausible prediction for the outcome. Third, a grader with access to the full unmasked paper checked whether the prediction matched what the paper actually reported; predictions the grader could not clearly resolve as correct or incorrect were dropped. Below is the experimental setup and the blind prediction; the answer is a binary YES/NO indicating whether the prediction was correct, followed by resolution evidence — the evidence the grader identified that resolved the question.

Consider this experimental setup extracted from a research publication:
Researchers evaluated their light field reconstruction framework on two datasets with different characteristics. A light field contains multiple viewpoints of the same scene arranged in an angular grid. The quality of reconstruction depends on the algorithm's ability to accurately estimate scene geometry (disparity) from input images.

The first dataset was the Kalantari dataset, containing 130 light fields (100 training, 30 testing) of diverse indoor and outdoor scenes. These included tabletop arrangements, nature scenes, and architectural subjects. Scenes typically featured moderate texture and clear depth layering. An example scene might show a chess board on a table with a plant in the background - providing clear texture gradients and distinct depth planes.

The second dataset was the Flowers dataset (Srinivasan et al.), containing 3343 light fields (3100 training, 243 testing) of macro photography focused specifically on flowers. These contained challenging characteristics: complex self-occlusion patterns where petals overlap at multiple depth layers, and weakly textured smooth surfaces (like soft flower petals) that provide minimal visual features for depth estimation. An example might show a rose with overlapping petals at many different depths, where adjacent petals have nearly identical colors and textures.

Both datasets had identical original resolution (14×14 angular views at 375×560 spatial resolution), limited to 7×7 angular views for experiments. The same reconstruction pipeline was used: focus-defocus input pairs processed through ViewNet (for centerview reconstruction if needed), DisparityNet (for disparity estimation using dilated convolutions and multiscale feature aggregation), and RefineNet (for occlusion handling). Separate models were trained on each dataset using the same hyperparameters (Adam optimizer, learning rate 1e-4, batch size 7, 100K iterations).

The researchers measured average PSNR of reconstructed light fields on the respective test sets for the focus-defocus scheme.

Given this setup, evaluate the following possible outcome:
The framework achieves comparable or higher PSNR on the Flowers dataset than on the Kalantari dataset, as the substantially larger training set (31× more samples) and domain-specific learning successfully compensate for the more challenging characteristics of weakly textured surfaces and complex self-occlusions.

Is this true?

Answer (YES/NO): YES